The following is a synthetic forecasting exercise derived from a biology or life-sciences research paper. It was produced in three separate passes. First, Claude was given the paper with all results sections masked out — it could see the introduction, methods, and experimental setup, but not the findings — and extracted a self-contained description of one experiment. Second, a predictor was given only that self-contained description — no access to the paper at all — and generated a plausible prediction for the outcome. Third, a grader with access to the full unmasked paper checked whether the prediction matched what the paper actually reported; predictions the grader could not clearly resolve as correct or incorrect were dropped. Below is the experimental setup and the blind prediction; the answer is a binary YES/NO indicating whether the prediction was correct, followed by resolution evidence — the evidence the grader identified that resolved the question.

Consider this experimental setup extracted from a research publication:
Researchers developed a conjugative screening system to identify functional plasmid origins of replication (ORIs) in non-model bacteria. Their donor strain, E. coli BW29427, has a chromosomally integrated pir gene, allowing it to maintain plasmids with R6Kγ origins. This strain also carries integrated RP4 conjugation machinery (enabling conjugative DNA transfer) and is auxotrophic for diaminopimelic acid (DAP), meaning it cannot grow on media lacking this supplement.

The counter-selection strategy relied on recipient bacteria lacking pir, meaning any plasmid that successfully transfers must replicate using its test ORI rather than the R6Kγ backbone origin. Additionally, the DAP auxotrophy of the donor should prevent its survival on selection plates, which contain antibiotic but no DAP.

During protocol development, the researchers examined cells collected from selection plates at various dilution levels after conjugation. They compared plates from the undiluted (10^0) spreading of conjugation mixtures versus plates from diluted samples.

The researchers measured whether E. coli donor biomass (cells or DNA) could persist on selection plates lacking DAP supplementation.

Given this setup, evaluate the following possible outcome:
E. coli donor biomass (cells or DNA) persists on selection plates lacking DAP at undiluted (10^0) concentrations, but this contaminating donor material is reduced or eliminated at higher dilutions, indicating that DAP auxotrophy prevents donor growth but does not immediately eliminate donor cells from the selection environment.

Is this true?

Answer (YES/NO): YES